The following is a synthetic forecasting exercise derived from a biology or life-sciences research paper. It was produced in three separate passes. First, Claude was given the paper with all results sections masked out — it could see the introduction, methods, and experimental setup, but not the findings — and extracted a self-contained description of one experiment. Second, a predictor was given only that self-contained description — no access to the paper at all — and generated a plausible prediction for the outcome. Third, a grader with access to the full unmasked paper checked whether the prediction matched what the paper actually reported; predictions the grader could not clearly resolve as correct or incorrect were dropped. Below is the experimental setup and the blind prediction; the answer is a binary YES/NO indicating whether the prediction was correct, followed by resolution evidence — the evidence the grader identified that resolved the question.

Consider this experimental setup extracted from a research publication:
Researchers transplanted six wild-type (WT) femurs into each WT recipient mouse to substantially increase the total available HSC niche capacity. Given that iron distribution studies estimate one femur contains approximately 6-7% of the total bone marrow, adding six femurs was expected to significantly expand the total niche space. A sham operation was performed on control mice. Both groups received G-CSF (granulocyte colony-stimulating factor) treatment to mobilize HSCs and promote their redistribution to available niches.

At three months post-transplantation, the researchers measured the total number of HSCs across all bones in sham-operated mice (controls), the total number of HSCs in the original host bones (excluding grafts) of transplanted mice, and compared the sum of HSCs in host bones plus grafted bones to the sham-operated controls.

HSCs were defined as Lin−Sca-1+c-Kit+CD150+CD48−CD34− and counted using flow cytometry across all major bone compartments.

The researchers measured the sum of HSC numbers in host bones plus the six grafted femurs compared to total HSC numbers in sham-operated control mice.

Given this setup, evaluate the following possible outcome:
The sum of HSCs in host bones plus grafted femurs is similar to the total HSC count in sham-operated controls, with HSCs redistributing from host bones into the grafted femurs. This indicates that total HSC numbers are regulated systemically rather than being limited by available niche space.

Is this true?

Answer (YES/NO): YES